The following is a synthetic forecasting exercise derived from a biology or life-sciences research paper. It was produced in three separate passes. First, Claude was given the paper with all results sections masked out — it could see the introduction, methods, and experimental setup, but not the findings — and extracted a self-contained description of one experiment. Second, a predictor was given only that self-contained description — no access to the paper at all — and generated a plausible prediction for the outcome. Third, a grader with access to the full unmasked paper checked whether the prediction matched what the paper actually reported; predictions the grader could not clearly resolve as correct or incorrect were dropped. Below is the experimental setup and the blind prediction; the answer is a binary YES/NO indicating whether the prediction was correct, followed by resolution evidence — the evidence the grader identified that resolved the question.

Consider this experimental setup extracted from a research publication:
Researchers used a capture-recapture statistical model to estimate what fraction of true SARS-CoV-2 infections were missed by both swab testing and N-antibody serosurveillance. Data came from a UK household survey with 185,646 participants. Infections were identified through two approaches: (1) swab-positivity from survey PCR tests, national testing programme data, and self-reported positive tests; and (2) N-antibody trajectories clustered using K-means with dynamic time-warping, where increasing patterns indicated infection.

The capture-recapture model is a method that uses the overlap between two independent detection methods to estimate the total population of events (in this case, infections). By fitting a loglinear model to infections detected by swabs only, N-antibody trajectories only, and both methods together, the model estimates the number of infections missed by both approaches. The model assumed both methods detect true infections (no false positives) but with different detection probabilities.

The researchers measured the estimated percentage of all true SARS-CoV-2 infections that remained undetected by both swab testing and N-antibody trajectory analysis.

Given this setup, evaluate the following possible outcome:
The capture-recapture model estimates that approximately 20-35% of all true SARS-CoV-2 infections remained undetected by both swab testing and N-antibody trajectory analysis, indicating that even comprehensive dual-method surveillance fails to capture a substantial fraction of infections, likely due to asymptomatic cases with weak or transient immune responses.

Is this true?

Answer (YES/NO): NO